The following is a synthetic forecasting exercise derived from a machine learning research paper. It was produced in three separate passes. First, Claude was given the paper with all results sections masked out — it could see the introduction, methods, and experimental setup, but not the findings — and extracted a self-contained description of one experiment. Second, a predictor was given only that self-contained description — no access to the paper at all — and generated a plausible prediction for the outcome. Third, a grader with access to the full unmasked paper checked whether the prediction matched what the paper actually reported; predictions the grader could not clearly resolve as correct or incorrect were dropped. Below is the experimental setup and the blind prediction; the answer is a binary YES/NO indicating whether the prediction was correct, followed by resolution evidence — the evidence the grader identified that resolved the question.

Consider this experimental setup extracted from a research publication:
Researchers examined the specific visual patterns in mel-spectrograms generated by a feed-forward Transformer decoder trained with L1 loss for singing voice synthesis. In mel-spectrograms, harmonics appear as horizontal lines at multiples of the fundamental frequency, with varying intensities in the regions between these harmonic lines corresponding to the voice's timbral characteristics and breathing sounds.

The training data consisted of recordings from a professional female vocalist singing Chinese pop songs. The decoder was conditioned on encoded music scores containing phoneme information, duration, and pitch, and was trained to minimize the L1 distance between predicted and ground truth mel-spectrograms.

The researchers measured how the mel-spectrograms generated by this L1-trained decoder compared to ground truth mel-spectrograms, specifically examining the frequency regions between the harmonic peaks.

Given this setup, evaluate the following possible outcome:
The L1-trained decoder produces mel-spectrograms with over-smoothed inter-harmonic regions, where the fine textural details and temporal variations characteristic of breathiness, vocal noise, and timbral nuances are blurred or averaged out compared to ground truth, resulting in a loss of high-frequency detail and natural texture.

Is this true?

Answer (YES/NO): YES